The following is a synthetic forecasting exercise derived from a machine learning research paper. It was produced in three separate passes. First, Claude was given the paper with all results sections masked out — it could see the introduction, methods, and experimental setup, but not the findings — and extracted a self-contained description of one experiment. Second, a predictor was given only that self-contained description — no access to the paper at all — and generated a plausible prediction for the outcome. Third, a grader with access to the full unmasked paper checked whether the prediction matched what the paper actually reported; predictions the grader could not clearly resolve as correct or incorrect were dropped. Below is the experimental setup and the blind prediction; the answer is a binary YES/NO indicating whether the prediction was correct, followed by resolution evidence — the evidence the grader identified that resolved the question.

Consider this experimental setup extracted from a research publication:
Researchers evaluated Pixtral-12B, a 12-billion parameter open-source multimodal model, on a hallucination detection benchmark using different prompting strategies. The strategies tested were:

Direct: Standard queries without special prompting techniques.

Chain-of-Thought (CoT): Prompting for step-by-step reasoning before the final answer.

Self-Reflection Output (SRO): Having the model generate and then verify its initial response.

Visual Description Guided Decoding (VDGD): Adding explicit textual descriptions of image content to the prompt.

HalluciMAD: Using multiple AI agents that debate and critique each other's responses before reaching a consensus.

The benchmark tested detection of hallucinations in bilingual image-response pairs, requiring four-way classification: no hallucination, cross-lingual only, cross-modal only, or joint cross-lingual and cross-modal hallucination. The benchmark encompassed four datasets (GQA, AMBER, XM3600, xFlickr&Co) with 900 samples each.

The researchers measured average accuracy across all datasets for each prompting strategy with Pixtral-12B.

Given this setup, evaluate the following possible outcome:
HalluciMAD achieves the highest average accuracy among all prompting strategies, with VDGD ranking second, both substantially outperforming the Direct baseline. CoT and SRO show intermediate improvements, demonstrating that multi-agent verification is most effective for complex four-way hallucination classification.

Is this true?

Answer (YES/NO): YES